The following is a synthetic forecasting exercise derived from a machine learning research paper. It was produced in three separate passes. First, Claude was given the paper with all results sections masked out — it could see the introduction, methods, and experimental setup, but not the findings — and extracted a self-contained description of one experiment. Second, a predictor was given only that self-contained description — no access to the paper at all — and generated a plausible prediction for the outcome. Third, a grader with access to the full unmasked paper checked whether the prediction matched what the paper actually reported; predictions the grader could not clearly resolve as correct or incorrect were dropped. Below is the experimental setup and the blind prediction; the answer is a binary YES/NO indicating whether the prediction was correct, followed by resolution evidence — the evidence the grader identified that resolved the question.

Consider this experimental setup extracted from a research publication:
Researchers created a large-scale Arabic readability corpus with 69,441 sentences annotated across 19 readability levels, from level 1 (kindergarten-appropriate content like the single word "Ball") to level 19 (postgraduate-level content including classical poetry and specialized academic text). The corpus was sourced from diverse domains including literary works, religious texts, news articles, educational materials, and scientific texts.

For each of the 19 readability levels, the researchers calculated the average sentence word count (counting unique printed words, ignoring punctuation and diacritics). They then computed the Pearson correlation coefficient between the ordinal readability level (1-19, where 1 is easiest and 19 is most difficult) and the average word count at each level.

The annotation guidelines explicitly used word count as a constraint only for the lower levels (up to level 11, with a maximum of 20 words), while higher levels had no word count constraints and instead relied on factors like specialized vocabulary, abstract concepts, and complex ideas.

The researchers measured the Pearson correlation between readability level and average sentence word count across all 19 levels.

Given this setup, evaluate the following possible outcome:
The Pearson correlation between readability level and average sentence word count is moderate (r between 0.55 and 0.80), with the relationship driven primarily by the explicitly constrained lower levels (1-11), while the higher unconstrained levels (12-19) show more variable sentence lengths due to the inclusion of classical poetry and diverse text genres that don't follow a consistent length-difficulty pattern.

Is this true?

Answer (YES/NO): NO